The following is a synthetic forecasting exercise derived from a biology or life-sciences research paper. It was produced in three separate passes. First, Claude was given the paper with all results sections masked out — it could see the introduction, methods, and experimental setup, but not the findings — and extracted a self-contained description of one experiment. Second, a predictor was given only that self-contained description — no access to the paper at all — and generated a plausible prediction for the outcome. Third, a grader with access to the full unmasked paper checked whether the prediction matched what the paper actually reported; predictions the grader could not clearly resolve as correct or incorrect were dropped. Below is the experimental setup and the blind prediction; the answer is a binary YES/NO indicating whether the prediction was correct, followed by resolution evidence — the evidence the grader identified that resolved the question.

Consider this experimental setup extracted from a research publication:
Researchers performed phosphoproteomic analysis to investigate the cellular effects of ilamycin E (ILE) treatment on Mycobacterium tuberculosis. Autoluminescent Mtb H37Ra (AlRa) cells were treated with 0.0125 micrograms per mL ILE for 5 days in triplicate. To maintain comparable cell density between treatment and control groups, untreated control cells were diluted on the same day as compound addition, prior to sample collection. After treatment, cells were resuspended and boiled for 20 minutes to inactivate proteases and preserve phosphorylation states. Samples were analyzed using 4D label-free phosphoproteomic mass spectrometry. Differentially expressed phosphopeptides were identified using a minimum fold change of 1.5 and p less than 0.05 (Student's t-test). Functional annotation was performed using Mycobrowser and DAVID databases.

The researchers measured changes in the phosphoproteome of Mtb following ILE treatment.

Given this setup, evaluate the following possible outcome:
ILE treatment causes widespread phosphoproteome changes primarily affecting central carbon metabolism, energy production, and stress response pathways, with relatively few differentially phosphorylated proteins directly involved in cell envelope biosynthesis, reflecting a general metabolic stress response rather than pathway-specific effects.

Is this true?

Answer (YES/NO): NO